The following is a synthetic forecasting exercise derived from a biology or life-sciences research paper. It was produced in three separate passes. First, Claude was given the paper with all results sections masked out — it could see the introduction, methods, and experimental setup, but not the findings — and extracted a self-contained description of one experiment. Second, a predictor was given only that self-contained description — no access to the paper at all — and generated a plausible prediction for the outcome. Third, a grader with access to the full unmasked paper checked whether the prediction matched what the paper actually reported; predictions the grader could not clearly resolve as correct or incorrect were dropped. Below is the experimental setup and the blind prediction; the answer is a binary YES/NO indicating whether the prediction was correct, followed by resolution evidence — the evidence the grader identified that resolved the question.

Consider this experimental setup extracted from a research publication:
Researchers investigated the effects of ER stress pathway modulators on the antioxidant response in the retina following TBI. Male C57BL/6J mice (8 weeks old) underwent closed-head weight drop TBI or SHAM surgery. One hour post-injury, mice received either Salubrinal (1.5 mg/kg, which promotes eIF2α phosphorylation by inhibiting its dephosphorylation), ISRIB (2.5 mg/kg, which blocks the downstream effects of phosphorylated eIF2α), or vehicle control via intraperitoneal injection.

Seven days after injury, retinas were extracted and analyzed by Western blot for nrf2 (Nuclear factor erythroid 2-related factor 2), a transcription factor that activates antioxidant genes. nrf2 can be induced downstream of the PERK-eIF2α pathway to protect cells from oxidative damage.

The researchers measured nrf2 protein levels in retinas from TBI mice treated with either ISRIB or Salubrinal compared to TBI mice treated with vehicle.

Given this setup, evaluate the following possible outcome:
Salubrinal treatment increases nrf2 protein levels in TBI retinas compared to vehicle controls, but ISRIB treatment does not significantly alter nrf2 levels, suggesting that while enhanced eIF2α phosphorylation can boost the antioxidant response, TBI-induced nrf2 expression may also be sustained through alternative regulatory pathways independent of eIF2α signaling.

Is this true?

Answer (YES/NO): NO